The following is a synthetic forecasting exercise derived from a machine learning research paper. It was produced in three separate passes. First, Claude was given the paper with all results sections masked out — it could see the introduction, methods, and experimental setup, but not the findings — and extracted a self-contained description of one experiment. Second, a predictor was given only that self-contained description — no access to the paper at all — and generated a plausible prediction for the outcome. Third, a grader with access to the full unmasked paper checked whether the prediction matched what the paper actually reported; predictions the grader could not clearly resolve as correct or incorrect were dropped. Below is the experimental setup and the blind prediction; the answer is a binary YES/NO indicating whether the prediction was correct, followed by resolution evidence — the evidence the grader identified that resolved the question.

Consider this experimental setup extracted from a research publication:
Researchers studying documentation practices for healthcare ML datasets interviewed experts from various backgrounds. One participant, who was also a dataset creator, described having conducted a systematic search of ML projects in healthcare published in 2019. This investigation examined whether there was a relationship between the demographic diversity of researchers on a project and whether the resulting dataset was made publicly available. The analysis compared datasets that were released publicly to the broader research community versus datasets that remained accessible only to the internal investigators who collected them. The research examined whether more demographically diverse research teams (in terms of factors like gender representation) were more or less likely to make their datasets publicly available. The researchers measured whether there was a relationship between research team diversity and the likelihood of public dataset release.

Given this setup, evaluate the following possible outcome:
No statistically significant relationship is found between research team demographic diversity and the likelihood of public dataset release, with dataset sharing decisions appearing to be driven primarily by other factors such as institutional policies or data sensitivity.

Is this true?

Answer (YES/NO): NO